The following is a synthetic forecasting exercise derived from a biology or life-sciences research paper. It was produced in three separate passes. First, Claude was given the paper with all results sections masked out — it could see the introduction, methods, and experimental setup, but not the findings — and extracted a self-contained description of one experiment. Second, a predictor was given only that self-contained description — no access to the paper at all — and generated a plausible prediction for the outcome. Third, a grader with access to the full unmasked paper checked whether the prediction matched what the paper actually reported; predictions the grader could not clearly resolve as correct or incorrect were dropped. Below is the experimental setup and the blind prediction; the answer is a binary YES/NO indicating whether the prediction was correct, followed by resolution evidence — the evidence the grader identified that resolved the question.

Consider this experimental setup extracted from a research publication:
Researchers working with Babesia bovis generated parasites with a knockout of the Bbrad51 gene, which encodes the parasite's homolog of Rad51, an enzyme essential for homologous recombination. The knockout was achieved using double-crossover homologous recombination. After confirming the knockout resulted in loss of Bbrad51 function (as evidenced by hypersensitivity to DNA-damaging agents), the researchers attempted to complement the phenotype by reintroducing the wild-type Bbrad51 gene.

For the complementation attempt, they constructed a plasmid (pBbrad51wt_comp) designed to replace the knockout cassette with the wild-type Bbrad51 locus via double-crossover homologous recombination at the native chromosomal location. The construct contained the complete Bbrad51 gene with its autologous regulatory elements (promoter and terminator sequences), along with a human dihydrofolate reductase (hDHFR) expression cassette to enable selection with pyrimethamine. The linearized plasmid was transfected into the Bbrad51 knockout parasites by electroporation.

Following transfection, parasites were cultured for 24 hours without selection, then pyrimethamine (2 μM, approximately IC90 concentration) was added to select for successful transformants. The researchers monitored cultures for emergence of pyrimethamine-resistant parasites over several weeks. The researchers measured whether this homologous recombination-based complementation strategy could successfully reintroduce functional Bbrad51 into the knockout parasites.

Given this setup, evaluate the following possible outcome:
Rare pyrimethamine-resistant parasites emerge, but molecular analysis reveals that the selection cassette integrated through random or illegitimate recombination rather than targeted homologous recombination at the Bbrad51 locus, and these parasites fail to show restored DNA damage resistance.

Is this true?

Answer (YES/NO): NO